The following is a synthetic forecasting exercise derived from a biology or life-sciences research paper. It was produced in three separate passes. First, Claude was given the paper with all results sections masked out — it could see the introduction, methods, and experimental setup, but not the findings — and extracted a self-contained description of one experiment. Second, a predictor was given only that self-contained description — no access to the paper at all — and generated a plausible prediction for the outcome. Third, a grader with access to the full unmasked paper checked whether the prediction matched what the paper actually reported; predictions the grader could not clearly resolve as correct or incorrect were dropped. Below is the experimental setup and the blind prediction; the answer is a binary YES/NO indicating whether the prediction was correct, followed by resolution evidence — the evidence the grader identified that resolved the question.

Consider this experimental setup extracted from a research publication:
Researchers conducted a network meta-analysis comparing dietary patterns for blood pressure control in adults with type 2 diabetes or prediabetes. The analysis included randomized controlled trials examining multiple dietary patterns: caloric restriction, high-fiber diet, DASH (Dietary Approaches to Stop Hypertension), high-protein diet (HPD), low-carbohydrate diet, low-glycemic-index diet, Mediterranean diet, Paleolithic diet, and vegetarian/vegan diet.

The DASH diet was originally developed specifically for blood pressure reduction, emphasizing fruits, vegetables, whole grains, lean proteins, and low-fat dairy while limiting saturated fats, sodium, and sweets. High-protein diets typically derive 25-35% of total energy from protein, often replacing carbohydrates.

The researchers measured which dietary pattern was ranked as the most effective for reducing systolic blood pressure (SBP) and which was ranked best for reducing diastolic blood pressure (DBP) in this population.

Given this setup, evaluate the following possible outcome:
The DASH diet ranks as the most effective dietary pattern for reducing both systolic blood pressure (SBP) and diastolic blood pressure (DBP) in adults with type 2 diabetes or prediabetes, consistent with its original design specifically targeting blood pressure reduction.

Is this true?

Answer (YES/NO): NO